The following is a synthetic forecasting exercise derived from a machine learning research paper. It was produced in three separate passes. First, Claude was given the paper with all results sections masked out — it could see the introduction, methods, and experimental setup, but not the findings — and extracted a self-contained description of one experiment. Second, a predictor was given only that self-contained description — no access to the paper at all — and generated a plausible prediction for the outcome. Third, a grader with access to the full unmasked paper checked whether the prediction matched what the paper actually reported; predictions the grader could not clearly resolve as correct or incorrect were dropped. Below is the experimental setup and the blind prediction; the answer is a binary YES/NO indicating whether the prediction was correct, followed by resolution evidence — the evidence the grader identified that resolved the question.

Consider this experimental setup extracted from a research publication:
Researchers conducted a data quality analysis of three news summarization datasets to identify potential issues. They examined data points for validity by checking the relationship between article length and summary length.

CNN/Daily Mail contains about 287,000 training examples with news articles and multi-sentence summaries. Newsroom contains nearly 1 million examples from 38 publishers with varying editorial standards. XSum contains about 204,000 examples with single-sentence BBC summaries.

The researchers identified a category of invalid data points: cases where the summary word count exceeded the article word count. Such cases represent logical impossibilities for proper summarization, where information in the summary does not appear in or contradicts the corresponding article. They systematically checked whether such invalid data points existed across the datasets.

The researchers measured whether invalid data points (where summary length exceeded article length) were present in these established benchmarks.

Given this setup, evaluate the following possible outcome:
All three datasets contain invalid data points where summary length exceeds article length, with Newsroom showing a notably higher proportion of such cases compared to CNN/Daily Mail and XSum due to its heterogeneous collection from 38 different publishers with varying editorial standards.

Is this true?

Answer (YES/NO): NO